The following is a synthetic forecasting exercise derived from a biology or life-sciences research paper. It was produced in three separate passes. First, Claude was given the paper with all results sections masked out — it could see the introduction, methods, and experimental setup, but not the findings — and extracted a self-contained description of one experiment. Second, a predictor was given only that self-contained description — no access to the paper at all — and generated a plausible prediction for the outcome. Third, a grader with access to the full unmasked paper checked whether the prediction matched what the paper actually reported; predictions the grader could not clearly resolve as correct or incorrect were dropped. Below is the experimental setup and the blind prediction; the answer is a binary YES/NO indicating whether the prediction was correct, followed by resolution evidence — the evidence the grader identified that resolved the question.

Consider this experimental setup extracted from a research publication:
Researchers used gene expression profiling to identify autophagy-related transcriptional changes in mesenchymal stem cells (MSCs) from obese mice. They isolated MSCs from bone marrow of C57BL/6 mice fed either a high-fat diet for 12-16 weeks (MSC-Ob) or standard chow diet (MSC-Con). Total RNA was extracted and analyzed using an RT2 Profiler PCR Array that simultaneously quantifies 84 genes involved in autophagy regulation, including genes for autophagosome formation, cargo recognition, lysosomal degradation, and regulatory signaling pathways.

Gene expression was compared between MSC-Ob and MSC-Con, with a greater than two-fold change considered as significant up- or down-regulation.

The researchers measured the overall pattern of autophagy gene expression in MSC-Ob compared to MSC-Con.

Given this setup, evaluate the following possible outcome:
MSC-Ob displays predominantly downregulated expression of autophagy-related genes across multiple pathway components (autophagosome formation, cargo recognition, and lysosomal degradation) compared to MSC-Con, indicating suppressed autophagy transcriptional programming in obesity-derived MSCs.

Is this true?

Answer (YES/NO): NO